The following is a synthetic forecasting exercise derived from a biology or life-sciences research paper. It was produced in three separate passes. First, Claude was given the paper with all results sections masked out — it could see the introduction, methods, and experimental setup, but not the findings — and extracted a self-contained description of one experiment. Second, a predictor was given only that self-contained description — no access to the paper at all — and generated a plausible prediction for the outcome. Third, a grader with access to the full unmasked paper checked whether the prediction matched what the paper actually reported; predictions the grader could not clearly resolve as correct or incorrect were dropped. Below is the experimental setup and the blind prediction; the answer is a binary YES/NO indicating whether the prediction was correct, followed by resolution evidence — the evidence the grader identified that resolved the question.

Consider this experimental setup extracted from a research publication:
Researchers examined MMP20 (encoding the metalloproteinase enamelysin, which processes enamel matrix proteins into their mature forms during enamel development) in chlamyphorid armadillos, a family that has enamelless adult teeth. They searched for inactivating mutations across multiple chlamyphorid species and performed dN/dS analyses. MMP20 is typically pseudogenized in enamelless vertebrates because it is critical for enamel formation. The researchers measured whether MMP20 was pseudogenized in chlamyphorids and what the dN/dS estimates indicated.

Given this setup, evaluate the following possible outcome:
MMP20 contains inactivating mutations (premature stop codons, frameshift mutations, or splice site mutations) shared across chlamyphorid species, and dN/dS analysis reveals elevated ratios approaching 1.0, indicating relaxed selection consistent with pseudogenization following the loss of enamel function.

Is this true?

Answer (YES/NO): NO